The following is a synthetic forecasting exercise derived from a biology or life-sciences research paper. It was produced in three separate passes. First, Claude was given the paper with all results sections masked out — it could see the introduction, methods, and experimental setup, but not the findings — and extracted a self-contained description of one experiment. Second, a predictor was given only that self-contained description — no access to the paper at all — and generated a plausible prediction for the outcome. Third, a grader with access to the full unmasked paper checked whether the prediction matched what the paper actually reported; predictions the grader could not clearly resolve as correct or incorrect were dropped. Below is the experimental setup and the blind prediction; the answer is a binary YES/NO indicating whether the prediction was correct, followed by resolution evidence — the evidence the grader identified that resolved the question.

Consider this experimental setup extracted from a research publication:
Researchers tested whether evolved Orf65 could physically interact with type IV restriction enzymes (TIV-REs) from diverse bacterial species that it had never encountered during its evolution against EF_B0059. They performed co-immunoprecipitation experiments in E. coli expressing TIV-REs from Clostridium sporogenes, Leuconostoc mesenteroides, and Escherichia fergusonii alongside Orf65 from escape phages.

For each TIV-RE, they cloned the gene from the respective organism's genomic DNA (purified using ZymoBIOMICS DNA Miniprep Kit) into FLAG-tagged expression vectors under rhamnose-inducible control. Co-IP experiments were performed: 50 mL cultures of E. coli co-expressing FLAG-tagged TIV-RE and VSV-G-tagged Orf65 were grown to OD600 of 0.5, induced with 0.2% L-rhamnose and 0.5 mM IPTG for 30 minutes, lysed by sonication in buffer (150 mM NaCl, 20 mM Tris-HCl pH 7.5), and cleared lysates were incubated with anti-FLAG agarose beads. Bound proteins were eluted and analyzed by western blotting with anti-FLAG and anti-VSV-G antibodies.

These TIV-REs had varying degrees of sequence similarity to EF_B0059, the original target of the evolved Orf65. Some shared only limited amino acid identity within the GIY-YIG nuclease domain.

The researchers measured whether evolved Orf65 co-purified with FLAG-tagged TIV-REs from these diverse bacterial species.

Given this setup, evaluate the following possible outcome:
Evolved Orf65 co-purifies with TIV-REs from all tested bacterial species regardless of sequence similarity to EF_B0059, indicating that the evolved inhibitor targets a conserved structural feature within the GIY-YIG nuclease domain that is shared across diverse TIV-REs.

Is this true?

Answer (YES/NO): NO